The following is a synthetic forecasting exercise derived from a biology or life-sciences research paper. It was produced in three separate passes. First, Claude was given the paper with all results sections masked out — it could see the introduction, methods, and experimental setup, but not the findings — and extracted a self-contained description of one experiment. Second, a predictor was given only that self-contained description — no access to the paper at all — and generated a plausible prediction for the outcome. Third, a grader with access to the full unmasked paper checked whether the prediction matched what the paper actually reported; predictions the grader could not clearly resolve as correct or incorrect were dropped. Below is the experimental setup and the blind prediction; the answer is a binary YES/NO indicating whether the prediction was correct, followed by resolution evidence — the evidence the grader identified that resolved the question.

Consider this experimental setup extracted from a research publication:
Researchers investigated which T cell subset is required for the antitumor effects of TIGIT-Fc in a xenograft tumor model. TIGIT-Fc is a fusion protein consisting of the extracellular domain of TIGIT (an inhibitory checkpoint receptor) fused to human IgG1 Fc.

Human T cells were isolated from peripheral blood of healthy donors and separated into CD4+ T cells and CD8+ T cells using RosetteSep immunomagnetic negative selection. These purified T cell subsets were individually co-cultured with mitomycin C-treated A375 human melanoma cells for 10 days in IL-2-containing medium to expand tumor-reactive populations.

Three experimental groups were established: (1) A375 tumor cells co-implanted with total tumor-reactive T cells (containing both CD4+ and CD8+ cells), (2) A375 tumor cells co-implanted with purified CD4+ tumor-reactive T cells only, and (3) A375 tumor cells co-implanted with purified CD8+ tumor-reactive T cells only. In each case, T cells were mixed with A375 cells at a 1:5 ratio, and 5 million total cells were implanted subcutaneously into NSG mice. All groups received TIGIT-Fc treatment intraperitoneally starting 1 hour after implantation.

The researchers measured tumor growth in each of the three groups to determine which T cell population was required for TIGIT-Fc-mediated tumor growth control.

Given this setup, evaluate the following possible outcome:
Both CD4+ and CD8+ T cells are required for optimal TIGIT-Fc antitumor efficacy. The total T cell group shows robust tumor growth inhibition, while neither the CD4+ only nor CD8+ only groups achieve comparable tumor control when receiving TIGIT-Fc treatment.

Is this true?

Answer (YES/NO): YES